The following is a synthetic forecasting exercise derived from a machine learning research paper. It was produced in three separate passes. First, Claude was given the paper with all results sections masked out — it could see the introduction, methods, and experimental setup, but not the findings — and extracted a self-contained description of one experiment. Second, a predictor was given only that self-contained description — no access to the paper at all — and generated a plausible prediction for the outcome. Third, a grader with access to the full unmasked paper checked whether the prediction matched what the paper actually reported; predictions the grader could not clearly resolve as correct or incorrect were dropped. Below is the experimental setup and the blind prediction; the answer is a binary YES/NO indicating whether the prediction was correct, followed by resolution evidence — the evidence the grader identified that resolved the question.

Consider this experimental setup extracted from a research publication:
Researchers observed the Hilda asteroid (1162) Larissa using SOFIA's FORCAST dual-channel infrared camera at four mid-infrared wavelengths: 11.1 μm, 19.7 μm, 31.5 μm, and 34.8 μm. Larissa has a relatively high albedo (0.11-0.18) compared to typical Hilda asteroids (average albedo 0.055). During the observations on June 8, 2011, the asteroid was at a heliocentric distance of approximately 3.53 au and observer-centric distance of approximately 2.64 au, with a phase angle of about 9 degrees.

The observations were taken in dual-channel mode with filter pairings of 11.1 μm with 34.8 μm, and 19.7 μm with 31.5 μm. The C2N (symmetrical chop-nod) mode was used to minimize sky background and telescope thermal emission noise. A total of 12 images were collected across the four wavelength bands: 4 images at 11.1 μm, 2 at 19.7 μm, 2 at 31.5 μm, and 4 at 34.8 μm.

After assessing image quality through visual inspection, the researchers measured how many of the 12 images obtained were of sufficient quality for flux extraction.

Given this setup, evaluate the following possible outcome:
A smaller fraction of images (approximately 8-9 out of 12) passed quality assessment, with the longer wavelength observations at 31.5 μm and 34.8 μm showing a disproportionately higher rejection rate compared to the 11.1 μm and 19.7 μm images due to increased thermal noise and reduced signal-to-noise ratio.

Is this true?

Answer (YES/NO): NO